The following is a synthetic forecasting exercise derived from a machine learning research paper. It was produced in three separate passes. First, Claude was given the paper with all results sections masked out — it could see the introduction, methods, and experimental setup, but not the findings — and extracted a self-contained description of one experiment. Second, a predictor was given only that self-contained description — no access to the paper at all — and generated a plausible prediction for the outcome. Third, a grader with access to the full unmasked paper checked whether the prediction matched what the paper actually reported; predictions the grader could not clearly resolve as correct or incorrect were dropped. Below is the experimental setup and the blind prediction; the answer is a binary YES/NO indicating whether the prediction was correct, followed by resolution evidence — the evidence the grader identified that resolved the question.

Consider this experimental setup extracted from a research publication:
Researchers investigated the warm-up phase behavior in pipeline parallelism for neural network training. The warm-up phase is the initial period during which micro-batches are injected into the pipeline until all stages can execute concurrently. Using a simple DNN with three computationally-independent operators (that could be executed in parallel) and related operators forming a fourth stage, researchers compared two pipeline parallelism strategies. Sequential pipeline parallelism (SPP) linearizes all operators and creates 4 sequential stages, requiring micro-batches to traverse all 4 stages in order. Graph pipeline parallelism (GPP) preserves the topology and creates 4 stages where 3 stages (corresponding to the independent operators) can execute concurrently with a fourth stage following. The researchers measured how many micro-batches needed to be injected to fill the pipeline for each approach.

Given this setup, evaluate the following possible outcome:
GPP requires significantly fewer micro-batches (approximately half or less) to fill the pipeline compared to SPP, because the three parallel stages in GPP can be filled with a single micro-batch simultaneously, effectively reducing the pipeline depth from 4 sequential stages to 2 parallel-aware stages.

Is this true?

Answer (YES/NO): YES